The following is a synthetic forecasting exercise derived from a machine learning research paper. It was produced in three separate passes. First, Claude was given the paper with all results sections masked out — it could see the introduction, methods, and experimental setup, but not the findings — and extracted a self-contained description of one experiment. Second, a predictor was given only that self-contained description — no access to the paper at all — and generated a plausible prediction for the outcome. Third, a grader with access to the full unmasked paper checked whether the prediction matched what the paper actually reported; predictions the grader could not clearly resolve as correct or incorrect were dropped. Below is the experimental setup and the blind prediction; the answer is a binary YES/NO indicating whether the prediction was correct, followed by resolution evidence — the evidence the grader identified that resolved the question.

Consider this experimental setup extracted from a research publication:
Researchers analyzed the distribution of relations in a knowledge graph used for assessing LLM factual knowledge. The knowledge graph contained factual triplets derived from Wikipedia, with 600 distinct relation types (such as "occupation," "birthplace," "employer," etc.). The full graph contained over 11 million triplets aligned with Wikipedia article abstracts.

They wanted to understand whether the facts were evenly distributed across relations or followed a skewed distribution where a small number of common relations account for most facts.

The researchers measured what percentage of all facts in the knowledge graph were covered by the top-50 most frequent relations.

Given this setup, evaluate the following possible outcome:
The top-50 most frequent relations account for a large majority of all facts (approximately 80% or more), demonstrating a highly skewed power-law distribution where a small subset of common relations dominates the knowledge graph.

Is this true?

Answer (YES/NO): YES